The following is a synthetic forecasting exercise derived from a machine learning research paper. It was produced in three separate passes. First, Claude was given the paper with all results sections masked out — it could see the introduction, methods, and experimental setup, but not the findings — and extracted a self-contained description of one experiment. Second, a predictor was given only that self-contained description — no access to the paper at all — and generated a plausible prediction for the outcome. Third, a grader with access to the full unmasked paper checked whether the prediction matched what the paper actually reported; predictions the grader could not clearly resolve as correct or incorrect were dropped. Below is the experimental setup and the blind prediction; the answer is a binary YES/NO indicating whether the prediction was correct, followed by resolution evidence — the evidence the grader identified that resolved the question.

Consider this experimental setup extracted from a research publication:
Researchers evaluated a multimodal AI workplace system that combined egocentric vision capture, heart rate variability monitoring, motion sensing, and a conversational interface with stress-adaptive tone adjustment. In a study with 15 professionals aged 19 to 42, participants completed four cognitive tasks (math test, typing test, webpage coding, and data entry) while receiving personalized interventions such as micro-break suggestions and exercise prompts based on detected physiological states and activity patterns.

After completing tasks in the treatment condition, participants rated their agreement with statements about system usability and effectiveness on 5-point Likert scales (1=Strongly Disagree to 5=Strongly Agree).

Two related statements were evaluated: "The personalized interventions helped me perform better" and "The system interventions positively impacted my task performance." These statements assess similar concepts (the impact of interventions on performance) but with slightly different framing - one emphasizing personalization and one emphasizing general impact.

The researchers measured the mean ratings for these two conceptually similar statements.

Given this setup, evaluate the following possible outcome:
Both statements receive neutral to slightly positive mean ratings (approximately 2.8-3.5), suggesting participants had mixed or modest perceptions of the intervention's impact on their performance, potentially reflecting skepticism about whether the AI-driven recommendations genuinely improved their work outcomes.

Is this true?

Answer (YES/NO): NO